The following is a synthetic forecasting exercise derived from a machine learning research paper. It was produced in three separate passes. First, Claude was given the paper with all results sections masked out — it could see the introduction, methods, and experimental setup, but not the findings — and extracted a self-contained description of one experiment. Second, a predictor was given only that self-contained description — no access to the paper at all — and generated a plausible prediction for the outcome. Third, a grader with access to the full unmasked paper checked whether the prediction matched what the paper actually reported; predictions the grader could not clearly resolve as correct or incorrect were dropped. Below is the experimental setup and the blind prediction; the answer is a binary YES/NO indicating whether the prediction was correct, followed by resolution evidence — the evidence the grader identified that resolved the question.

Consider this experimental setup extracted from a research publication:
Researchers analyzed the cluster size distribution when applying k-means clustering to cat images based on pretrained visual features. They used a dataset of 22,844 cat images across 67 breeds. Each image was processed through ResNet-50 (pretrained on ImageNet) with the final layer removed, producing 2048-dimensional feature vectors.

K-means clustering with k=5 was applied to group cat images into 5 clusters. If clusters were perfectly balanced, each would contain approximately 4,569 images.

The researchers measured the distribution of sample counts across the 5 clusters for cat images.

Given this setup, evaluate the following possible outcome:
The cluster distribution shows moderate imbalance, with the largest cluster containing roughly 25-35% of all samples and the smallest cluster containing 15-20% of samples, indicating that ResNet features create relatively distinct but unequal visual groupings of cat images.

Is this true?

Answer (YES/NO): NO